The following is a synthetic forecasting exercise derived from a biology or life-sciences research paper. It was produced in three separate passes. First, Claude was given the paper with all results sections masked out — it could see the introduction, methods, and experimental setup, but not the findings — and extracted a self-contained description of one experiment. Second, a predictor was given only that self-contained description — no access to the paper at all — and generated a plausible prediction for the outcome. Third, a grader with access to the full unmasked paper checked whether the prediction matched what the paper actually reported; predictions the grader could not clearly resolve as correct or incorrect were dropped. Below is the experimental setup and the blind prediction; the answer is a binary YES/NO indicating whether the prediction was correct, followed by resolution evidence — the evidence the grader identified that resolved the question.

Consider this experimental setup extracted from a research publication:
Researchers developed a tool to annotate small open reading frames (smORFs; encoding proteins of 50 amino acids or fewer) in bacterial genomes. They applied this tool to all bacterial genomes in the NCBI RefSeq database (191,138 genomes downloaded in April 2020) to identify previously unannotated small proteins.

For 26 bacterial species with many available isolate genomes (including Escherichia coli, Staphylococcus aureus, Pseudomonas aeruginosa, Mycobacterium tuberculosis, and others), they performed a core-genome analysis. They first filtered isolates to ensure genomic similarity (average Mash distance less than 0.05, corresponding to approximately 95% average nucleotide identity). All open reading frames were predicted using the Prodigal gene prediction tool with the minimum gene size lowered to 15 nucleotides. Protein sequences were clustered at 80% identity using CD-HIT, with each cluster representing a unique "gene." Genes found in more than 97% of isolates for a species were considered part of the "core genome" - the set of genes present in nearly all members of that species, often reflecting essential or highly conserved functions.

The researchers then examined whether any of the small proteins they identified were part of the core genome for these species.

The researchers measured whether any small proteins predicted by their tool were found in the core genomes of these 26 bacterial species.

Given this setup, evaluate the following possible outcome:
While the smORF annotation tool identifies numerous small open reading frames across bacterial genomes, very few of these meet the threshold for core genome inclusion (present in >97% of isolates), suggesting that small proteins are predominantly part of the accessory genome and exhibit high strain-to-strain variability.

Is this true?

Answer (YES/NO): NO